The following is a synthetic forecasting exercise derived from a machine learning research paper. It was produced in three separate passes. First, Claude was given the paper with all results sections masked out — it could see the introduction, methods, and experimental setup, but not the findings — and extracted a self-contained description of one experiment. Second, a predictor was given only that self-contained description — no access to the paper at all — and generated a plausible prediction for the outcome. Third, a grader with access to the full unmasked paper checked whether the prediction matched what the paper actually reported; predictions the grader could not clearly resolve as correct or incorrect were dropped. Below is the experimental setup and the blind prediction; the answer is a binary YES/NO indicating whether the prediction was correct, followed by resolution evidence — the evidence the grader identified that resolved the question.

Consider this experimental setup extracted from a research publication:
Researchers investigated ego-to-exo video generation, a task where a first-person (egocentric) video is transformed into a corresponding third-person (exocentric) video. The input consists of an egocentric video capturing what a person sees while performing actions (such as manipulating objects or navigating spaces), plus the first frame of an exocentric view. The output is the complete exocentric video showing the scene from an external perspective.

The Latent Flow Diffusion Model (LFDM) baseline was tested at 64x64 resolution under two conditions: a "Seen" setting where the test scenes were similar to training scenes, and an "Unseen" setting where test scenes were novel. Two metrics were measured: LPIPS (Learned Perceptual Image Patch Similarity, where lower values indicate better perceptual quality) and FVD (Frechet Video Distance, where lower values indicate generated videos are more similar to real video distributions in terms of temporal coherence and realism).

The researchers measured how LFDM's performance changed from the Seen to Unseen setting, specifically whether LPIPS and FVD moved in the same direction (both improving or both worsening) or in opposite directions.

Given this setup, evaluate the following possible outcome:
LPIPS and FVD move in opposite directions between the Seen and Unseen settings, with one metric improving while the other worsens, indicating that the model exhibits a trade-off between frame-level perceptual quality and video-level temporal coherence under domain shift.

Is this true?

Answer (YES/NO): YES